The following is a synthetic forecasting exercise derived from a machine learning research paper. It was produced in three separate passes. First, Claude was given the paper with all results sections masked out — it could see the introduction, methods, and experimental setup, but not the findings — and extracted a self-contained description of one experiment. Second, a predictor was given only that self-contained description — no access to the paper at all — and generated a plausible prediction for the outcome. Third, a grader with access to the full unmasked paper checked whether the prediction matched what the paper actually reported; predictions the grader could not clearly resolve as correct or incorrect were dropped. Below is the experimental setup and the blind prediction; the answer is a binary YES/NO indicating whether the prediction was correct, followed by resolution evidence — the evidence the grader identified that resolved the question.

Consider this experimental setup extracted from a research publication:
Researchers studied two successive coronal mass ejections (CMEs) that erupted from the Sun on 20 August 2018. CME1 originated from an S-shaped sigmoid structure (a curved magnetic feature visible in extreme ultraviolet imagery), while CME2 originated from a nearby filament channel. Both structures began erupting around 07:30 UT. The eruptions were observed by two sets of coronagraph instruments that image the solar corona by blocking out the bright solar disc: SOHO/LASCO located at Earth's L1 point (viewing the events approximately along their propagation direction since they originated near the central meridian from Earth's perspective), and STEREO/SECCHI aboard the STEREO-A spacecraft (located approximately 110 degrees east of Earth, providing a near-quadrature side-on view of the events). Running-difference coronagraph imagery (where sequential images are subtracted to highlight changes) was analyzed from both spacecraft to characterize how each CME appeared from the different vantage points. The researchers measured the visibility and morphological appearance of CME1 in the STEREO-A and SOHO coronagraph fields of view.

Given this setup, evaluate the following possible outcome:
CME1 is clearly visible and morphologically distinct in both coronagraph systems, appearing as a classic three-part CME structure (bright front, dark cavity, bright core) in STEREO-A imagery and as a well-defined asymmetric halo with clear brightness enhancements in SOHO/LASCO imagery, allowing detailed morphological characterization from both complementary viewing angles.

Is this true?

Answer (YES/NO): NO